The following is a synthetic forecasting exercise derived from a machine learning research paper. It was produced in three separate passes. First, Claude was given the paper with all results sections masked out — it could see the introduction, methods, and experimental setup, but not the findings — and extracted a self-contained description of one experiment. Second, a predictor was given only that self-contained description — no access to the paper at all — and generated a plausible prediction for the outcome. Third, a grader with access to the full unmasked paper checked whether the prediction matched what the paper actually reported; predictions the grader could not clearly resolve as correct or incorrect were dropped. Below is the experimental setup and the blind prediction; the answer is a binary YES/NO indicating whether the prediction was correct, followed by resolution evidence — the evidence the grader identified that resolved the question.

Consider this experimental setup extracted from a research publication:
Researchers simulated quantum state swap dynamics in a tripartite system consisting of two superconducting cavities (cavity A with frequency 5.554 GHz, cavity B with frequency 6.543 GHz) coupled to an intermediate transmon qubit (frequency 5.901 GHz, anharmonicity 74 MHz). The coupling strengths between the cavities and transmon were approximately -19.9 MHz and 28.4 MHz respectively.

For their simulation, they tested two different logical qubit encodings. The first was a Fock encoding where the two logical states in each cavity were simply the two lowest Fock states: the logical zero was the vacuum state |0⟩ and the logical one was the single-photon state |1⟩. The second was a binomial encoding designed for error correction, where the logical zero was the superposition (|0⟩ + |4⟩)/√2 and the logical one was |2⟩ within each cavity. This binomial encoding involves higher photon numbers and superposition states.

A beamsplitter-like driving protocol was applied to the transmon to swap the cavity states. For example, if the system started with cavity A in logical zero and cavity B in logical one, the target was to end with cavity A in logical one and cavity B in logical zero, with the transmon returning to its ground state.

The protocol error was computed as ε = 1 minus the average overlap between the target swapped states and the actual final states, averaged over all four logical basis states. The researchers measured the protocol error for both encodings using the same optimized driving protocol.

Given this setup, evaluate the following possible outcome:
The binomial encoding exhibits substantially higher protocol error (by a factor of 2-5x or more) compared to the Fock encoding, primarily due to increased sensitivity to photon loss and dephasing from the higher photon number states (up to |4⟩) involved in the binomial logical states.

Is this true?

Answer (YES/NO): NO